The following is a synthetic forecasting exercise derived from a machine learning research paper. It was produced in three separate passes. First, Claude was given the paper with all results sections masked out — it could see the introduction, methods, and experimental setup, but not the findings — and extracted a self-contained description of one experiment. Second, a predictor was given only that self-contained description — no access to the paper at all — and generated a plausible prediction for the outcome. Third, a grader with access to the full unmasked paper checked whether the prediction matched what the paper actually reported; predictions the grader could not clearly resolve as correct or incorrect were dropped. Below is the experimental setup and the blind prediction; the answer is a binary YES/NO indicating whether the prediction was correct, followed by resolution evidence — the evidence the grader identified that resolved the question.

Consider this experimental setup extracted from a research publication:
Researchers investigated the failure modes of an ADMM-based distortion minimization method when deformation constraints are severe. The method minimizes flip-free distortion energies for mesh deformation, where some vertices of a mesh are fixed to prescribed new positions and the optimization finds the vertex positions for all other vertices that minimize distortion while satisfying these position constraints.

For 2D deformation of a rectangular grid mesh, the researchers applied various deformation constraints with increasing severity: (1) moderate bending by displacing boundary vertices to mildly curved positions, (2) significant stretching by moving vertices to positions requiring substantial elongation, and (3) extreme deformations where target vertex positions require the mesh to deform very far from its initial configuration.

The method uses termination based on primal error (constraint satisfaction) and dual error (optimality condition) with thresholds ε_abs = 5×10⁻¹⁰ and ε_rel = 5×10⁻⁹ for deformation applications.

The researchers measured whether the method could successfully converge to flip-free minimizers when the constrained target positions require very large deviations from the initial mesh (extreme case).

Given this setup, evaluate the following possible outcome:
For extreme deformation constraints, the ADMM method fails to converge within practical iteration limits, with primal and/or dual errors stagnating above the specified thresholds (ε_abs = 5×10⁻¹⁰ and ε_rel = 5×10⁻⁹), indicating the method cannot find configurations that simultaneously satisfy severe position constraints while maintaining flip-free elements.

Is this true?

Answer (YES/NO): YES